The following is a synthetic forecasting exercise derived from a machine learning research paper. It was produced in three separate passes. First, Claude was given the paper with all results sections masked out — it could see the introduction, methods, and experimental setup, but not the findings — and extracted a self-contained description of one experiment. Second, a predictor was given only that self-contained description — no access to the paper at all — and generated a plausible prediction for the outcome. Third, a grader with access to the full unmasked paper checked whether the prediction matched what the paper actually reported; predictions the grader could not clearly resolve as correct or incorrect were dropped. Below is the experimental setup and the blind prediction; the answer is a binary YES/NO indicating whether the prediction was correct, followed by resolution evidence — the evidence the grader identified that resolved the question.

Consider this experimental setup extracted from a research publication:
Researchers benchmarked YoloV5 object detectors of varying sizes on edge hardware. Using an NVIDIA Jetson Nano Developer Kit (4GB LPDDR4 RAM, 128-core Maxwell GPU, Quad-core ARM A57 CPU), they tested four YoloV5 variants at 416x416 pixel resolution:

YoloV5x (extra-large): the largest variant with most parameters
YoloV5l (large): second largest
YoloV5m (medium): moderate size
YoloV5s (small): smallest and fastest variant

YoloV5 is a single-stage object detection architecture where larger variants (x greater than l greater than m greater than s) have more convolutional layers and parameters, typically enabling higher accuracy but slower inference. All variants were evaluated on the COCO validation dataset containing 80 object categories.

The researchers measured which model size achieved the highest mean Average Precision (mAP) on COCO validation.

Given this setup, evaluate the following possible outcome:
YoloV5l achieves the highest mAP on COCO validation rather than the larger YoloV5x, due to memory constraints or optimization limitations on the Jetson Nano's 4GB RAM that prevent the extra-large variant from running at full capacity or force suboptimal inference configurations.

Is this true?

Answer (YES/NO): NO